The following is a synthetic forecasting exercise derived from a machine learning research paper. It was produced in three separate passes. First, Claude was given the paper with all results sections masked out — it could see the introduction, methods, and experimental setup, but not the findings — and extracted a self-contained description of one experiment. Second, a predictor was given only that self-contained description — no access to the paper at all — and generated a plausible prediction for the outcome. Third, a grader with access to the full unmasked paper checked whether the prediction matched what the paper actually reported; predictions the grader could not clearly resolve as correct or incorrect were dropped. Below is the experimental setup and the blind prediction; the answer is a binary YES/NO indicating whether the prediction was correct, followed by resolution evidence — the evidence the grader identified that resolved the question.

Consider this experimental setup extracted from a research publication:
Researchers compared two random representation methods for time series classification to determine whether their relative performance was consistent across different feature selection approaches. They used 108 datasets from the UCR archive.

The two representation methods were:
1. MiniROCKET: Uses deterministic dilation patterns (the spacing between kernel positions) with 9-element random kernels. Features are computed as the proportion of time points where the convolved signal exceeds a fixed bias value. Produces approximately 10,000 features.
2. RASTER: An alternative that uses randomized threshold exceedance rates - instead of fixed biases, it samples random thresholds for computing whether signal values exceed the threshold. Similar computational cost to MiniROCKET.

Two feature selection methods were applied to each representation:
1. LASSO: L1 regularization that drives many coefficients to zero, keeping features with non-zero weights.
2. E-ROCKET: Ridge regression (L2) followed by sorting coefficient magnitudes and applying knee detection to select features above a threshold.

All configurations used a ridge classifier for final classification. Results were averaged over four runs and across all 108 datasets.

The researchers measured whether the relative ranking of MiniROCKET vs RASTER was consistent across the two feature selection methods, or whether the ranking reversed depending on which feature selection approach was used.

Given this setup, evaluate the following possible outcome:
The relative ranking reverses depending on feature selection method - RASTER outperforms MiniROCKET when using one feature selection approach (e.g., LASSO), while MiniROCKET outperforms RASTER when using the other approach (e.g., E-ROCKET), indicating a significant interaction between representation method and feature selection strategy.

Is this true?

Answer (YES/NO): NO